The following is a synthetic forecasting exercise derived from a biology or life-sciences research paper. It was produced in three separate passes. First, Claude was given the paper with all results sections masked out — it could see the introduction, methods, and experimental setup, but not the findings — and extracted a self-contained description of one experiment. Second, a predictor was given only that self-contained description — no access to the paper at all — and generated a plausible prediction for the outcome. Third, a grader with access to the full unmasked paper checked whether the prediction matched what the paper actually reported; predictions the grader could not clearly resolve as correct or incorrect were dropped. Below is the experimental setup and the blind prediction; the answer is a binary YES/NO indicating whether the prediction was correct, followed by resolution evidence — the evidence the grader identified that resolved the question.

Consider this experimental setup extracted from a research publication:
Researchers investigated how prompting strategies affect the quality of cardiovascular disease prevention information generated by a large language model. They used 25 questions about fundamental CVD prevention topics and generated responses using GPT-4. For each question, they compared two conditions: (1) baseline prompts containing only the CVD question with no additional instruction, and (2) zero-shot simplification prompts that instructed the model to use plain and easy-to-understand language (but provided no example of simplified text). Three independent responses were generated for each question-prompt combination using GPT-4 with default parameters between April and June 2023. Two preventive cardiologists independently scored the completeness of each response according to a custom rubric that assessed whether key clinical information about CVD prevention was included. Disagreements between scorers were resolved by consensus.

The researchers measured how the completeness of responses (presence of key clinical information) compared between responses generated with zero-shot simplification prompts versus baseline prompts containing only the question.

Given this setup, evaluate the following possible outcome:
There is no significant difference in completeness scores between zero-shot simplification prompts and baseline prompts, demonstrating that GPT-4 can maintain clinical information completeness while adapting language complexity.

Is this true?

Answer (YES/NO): NO